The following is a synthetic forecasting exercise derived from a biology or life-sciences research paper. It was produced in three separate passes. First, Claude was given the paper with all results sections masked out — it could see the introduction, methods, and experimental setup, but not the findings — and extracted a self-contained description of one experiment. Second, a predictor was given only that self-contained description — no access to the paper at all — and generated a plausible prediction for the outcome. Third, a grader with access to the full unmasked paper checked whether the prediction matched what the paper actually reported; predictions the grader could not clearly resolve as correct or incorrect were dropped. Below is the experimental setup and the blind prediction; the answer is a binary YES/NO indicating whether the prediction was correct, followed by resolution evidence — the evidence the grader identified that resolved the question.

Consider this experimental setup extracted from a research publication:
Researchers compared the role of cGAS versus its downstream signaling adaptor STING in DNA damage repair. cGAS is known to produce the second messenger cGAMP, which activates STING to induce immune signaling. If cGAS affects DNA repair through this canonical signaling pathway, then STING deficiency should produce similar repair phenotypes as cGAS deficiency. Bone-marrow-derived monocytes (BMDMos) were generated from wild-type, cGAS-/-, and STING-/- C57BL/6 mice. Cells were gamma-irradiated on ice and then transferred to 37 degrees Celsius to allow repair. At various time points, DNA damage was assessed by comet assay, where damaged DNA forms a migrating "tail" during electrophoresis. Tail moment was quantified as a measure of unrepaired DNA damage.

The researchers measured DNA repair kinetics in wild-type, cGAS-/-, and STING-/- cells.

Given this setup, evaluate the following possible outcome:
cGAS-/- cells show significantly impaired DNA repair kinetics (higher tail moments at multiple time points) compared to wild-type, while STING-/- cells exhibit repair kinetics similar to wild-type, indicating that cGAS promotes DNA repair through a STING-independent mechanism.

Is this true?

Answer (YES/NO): NO